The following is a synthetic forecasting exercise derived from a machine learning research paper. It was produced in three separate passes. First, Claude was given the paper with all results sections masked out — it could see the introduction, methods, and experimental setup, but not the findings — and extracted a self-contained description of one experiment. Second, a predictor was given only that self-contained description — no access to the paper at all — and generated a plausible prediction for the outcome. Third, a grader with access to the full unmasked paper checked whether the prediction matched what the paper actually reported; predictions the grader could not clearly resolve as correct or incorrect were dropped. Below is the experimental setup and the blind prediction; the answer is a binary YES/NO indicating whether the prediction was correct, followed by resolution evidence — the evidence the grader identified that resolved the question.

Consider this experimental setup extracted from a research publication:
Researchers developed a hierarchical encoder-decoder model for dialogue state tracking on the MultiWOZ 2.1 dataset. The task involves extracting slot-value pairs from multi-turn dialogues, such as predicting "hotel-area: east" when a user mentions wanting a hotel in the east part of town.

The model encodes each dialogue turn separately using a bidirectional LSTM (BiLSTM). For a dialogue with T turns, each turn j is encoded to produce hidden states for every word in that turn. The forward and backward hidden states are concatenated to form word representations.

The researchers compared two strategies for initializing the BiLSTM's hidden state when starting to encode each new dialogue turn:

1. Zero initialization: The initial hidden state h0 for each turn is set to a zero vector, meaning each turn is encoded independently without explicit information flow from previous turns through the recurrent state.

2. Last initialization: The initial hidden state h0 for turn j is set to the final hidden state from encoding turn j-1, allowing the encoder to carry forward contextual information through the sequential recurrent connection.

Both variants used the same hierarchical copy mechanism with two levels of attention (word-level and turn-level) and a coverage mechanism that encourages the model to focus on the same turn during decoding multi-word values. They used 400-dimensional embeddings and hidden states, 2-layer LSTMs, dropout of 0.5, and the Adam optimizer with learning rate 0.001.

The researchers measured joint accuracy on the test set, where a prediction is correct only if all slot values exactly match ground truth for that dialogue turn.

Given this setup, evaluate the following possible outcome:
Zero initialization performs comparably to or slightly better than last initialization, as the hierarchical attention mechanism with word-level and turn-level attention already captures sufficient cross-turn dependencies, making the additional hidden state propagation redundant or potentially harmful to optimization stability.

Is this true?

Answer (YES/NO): NO